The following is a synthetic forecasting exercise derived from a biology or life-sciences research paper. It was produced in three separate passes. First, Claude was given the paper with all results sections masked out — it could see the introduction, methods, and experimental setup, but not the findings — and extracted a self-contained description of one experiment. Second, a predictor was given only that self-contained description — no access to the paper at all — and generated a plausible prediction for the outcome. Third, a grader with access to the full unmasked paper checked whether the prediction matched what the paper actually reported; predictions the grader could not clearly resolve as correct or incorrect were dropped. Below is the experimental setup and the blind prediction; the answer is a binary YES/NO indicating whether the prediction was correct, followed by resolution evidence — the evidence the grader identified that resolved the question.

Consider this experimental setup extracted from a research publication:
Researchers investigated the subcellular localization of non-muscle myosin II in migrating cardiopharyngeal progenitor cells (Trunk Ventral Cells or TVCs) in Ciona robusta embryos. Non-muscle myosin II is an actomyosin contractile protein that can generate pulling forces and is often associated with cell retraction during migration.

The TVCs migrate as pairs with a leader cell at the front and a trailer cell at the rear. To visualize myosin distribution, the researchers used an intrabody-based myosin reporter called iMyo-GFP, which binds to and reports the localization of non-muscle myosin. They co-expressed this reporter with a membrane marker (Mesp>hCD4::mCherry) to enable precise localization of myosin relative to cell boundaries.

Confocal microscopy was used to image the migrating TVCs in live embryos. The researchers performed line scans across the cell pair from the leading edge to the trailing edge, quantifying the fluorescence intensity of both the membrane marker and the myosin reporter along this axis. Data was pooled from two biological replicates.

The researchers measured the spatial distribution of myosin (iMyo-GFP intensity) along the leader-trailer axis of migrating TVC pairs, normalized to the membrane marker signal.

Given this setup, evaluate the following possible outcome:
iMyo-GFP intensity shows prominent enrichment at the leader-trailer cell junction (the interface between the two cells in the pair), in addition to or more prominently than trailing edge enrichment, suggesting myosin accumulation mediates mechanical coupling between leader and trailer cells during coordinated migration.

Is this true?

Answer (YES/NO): NO